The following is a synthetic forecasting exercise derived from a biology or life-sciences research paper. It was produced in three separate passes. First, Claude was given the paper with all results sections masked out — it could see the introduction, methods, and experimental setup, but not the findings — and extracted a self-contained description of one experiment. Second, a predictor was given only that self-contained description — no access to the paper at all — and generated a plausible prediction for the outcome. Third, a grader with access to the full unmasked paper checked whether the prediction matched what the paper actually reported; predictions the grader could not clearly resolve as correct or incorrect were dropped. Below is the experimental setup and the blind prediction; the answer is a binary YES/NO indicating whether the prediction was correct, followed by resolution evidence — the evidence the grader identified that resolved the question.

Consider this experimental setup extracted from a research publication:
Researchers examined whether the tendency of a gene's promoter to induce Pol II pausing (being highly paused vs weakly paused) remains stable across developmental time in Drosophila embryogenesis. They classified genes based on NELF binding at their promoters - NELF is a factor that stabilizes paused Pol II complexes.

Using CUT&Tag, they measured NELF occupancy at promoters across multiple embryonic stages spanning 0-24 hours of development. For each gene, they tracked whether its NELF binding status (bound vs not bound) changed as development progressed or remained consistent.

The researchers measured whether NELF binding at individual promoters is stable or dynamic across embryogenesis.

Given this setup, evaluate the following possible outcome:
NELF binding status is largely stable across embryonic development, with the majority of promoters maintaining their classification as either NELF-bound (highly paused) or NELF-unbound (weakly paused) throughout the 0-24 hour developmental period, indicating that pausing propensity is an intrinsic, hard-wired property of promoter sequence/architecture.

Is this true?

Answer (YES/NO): YES